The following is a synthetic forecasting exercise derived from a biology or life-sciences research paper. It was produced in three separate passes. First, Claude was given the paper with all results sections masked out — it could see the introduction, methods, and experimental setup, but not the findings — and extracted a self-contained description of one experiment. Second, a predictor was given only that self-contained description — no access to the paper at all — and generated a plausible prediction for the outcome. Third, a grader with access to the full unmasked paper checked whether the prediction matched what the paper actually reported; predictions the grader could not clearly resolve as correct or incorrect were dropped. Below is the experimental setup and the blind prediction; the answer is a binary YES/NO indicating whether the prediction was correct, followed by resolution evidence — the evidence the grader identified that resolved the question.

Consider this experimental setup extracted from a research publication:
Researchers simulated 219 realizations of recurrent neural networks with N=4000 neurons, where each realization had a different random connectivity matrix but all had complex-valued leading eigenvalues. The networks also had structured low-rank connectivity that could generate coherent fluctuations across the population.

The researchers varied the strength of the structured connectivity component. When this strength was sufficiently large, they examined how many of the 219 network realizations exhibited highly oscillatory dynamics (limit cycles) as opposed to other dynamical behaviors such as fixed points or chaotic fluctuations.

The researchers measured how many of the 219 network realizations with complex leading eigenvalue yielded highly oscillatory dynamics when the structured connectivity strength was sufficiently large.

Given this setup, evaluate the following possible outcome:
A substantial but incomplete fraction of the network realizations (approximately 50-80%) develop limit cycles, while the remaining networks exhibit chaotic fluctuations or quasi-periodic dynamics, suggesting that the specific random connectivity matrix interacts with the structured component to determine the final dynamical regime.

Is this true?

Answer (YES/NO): NO